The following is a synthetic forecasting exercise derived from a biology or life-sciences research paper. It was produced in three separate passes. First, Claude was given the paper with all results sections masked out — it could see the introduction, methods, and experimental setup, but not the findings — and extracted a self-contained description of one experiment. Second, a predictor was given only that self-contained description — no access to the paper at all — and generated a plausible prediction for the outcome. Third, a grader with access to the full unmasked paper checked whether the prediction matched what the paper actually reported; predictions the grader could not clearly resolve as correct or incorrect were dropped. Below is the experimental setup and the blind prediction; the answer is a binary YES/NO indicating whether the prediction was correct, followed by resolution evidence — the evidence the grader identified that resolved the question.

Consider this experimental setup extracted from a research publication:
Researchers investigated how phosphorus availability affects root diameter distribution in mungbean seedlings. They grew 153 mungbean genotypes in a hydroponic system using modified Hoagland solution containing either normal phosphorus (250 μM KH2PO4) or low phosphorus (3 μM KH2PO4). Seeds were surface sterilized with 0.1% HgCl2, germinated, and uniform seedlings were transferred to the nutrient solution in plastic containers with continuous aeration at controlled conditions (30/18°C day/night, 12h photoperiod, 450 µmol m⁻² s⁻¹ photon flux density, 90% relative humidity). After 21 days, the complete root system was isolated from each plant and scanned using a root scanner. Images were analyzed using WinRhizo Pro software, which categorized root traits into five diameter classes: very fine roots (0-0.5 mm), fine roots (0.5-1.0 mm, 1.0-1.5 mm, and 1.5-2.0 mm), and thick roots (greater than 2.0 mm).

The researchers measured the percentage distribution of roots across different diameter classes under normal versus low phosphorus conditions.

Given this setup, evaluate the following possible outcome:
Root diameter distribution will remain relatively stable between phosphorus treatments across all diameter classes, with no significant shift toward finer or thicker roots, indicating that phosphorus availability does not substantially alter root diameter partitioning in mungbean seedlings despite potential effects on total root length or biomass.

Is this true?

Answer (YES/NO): NO